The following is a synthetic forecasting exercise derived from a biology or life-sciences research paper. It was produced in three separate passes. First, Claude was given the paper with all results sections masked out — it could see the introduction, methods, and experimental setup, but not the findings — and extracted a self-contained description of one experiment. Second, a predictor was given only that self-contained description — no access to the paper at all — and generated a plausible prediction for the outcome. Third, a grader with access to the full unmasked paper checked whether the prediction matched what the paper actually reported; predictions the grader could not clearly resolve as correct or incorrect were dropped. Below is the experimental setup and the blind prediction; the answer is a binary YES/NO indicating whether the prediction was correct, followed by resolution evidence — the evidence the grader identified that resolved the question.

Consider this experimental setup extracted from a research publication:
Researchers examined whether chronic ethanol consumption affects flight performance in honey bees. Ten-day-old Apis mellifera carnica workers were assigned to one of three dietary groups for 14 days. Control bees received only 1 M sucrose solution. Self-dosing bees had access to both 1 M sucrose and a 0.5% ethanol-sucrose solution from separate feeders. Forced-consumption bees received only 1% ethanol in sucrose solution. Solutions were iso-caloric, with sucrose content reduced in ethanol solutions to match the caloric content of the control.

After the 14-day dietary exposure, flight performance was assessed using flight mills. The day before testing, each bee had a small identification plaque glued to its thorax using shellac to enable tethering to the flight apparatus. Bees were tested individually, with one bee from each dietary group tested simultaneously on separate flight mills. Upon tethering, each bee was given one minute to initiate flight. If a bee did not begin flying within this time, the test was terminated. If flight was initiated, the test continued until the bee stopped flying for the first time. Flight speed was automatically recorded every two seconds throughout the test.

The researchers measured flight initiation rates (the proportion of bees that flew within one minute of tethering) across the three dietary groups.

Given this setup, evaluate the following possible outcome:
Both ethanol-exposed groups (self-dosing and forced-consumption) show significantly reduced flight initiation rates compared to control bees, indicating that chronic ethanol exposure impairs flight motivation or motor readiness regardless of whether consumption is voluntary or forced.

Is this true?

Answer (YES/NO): NO